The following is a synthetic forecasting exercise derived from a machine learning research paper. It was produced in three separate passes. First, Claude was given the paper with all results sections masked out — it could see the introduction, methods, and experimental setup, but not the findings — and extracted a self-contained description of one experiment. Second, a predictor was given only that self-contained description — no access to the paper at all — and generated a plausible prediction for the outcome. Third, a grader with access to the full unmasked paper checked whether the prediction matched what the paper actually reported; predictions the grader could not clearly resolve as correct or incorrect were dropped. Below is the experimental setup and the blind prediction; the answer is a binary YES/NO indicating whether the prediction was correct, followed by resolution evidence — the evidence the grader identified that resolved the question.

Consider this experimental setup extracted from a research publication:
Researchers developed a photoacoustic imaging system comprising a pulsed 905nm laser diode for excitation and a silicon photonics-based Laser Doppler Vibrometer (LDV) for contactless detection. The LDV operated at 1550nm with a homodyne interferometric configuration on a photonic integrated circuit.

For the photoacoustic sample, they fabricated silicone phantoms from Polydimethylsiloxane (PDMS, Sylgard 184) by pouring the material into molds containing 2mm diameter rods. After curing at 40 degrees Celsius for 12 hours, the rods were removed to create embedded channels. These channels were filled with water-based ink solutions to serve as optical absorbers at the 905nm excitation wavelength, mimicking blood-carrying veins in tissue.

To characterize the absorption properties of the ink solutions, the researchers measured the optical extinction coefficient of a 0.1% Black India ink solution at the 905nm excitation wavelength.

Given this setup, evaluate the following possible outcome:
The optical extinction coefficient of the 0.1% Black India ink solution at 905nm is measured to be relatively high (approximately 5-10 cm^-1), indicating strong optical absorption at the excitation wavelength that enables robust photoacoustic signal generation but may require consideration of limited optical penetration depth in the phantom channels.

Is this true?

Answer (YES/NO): NO